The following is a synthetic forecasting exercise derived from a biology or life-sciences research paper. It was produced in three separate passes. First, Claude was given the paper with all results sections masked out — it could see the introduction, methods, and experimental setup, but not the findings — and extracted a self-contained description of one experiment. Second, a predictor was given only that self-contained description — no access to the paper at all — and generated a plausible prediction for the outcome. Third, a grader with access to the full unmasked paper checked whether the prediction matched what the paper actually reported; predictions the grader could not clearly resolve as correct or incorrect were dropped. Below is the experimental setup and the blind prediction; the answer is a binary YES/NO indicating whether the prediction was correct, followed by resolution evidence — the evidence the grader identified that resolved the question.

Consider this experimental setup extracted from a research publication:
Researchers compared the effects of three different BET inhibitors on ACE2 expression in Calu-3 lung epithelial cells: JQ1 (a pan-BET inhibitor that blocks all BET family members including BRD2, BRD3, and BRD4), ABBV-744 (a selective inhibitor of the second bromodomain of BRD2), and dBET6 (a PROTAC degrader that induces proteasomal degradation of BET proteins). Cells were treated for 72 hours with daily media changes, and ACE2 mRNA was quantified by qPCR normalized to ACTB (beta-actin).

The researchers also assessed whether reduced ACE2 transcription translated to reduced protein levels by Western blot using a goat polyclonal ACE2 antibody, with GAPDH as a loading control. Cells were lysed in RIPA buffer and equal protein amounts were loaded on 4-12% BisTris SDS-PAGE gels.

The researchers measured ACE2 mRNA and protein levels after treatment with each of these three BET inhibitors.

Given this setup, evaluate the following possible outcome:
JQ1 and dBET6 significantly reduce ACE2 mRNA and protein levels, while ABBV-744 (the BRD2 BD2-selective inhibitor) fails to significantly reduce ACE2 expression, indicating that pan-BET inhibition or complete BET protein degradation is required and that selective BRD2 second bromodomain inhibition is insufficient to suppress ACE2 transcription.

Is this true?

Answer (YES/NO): NO